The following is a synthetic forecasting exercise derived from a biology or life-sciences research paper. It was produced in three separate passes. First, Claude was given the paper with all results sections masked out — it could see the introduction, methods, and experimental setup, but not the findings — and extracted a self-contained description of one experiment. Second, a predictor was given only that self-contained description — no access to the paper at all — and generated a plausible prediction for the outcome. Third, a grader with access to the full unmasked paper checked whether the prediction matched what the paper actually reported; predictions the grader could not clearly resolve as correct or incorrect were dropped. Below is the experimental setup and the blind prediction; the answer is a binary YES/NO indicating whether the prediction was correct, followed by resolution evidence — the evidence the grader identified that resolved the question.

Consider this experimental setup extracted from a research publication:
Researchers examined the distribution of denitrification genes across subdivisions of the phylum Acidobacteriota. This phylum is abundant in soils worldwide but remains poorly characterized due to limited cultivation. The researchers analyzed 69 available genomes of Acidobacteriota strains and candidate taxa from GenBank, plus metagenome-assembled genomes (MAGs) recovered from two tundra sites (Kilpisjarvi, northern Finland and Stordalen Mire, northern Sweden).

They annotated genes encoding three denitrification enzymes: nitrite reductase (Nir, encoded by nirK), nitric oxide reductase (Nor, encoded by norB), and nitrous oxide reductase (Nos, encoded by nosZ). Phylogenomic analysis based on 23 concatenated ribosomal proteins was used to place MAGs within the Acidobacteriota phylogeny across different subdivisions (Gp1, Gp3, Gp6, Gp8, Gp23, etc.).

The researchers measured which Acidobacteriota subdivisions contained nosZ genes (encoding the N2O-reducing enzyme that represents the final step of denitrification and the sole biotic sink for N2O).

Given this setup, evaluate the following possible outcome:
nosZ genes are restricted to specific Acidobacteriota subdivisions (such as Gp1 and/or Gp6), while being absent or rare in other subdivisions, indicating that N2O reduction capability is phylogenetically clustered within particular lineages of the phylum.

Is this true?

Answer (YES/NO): NO